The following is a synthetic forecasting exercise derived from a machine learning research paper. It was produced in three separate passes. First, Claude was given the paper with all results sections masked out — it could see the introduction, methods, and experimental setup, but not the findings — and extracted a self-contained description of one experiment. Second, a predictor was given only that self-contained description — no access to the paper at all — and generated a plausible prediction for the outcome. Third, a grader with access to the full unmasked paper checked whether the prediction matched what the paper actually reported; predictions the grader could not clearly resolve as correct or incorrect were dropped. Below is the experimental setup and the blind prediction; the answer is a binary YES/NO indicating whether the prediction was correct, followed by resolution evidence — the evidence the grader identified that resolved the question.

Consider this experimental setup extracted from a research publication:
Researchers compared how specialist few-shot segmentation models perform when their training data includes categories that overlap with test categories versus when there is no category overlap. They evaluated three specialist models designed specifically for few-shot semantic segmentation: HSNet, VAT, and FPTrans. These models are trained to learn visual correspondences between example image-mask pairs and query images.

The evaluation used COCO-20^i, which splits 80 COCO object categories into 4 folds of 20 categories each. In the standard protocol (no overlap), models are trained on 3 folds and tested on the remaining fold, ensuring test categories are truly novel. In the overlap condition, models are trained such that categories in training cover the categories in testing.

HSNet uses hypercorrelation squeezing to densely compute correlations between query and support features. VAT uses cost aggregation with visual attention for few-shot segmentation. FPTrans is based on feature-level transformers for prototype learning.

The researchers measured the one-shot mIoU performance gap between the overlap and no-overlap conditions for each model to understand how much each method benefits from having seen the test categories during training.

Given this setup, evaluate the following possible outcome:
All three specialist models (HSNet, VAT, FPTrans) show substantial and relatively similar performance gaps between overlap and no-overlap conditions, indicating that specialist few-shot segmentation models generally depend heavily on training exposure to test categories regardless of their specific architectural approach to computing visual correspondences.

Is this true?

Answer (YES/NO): NO